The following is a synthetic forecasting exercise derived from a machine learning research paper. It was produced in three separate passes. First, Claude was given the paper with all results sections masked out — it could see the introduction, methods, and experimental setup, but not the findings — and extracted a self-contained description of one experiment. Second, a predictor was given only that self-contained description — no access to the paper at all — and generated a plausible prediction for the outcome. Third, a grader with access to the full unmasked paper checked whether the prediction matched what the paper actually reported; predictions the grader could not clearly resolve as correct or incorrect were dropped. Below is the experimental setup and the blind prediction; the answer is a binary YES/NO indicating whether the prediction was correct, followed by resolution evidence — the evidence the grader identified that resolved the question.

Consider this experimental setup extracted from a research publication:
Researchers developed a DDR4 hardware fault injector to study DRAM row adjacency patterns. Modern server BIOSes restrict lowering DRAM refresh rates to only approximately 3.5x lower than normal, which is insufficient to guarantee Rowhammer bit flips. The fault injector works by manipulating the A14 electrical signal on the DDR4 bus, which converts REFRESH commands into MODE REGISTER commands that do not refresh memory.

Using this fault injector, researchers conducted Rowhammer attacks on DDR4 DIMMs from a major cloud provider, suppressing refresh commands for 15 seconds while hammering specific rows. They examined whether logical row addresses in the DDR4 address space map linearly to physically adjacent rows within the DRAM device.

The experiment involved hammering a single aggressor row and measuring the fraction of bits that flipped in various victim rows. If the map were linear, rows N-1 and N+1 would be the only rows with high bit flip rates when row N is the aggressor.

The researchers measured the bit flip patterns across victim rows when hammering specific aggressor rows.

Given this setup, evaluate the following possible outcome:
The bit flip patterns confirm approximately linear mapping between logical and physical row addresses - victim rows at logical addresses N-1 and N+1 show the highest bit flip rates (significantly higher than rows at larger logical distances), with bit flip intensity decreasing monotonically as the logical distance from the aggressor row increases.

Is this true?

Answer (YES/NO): NO